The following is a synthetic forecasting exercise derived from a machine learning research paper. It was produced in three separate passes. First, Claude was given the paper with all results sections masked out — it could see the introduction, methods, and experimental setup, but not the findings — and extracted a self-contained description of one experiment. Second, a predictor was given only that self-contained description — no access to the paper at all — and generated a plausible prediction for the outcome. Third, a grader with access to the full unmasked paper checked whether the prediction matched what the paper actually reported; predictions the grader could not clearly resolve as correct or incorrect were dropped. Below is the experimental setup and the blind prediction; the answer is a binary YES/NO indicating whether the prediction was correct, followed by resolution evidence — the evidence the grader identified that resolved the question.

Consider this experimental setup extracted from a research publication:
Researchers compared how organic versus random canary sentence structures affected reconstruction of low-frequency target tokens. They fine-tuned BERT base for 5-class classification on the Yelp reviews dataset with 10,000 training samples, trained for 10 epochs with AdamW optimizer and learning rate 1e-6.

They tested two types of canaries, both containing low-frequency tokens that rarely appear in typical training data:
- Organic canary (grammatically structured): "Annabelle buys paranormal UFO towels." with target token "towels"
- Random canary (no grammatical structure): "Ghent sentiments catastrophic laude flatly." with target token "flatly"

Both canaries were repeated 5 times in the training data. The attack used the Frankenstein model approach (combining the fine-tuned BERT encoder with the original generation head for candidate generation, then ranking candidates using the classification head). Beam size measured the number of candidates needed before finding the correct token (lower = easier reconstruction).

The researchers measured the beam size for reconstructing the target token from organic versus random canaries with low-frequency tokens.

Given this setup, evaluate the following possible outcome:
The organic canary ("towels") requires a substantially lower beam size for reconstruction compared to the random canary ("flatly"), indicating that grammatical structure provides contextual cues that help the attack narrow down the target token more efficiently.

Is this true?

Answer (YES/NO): NO